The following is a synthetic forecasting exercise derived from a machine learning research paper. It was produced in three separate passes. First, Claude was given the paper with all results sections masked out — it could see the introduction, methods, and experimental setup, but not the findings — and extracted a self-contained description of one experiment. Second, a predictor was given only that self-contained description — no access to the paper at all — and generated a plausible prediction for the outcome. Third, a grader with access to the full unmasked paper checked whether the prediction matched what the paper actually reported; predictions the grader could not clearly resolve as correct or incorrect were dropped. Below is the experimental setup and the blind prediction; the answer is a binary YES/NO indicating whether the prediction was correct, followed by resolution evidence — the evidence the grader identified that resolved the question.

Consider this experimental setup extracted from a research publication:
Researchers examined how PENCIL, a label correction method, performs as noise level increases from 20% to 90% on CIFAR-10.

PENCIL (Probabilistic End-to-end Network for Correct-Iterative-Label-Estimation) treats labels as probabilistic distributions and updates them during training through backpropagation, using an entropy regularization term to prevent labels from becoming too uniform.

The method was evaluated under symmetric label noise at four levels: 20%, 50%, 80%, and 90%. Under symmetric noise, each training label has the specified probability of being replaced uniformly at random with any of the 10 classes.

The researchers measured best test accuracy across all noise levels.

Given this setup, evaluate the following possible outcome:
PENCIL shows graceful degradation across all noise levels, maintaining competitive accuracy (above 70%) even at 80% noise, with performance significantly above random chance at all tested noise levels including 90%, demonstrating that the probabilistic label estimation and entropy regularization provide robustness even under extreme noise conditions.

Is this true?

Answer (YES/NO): YES